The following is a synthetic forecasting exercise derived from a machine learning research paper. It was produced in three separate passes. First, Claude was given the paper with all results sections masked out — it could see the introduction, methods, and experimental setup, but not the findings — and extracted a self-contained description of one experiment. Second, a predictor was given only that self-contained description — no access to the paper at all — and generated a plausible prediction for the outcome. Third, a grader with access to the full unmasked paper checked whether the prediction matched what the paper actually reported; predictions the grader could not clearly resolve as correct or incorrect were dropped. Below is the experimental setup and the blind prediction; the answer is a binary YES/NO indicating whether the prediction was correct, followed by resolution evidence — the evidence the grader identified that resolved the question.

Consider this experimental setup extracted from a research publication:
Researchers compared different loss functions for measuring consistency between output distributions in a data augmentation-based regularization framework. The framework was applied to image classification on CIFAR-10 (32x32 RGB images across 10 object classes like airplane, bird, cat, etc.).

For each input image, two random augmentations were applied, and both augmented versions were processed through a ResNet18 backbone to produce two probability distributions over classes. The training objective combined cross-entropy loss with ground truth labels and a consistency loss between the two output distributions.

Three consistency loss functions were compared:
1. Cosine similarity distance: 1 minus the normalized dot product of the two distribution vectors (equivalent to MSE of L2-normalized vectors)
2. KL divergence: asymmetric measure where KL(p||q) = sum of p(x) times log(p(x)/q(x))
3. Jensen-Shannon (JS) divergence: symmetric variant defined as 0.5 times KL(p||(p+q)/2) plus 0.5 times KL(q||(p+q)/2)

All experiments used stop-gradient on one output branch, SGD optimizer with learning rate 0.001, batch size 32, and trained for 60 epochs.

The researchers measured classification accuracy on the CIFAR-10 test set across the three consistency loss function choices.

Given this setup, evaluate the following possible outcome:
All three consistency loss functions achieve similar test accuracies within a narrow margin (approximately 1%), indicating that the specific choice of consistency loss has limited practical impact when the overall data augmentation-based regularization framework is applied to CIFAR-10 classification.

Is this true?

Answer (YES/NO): NO